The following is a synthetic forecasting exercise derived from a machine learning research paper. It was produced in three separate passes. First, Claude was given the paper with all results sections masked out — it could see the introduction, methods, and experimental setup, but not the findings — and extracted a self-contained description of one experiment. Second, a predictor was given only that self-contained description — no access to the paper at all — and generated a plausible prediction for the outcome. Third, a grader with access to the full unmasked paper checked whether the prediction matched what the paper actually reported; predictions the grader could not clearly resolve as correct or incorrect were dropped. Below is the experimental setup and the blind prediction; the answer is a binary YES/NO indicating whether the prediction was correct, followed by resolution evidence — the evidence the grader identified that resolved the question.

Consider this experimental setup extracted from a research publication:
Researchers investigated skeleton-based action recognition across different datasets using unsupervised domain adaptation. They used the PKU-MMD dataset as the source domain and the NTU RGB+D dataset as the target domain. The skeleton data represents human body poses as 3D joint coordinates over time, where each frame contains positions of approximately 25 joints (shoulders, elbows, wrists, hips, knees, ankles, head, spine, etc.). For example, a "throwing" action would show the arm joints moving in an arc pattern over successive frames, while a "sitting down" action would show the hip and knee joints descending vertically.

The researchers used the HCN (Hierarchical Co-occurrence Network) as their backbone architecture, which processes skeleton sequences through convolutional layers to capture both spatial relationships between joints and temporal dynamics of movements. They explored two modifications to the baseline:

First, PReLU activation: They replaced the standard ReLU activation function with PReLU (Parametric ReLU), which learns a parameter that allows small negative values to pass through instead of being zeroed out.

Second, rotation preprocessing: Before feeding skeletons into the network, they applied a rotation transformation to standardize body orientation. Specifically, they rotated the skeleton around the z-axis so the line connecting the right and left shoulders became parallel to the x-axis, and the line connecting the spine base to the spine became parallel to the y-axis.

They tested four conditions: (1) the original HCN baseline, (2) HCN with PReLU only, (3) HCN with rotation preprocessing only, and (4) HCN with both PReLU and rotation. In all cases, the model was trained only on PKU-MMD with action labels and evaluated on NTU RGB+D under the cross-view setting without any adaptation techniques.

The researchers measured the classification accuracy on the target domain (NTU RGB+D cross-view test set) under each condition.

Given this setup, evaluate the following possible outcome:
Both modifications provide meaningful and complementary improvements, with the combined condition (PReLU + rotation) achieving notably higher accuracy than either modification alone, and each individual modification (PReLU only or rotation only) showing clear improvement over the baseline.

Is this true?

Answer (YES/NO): YES